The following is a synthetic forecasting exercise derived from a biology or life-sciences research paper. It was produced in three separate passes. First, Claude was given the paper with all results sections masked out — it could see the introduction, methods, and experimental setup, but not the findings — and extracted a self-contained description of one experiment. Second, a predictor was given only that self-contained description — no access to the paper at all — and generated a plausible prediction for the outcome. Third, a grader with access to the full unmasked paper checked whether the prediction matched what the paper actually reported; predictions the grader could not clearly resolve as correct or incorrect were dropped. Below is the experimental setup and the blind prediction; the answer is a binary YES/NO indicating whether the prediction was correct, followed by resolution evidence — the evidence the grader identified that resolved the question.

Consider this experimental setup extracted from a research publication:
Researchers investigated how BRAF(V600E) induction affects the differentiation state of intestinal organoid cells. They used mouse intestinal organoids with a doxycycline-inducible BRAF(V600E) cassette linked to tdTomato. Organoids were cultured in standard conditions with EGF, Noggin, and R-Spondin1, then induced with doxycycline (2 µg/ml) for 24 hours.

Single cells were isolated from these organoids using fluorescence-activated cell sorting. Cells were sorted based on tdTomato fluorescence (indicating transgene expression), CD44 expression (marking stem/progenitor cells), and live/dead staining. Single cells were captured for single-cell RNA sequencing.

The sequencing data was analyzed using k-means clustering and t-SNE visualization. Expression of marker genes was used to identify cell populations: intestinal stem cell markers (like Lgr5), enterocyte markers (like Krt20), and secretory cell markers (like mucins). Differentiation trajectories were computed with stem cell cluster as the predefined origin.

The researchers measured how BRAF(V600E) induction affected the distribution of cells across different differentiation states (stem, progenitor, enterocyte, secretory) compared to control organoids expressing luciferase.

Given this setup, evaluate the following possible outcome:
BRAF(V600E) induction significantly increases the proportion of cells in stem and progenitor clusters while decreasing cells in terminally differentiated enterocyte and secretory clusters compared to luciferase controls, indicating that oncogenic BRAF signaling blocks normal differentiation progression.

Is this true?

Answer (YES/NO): NO